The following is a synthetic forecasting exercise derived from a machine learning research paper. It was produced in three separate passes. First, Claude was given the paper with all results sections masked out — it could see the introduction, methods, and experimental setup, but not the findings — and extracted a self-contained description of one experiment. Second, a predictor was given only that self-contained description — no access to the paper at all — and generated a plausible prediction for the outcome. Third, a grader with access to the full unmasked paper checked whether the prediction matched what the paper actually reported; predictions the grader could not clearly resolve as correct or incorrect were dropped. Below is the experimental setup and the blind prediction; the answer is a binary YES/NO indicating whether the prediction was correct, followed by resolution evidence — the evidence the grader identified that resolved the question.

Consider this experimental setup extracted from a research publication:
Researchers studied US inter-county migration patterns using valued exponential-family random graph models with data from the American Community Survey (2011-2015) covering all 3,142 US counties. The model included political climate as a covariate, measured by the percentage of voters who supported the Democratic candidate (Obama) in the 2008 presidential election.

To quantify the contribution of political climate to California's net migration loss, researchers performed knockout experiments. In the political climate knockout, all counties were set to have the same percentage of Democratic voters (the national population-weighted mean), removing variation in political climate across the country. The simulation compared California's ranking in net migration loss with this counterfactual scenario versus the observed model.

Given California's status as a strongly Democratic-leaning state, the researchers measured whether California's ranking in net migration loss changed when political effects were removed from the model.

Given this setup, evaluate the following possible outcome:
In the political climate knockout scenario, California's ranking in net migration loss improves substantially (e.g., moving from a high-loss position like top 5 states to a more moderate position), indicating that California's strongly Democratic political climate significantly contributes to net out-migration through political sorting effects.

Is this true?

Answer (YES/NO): NO